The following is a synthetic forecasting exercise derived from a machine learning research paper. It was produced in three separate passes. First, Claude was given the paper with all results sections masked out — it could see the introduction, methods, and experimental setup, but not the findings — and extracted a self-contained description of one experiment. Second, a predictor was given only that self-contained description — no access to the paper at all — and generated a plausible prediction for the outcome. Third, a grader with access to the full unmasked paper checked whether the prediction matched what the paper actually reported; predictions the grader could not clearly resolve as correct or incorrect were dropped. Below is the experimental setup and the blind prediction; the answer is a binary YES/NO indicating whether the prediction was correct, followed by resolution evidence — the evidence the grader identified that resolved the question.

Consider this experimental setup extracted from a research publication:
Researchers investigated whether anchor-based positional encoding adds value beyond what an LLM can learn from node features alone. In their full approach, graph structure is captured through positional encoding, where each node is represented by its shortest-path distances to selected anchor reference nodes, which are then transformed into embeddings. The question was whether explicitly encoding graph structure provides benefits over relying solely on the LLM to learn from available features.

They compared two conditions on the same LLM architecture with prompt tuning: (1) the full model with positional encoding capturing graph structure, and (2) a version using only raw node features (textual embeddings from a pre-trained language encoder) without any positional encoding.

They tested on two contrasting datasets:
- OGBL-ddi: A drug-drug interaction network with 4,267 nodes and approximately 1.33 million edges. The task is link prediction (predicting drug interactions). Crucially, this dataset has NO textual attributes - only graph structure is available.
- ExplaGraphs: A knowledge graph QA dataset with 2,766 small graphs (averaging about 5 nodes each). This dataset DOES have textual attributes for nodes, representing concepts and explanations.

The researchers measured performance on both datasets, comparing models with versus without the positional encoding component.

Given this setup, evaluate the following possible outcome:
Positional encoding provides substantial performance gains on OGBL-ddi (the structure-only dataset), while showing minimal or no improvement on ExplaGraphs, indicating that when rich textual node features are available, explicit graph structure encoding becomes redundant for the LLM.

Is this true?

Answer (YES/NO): NO